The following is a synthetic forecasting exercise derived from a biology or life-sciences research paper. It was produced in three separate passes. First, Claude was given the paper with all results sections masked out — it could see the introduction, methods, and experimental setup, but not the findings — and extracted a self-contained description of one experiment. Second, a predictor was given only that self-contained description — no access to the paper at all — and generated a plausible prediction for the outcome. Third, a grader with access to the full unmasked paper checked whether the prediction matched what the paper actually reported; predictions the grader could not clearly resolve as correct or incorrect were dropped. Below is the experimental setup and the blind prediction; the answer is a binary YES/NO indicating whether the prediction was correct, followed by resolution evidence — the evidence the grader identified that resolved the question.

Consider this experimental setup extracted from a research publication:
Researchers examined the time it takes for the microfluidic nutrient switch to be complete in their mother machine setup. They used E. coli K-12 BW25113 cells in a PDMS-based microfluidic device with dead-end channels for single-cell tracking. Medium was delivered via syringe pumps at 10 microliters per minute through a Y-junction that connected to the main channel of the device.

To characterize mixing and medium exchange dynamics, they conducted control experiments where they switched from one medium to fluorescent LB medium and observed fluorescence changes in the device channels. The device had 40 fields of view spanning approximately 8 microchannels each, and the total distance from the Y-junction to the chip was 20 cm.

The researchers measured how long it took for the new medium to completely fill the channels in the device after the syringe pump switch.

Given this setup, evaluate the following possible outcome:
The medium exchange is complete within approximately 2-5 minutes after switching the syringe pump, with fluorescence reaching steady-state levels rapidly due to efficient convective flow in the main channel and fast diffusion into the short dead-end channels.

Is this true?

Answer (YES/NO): NO